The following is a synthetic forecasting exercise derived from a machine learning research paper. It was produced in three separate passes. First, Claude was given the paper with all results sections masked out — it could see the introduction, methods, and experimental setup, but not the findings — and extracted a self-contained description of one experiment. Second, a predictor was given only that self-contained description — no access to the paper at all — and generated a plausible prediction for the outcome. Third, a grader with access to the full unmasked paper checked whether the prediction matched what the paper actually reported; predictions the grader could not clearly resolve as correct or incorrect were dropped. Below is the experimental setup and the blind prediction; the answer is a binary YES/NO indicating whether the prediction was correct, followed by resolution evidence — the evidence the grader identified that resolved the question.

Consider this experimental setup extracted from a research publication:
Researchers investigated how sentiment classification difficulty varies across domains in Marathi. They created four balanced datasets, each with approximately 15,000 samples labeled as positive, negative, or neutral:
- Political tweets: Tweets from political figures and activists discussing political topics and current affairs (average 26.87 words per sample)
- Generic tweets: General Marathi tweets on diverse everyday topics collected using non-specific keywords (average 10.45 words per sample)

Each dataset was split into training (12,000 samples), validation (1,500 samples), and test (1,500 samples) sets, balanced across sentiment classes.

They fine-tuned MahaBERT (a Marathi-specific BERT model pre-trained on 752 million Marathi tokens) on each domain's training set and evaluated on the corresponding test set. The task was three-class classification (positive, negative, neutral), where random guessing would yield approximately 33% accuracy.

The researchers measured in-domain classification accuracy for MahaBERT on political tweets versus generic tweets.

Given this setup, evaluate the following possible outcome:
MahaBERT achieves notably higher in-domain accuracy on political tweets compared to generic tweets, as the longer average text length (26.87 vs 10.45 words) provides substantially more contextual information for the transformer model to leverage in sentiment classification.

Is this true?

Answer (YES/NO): YES